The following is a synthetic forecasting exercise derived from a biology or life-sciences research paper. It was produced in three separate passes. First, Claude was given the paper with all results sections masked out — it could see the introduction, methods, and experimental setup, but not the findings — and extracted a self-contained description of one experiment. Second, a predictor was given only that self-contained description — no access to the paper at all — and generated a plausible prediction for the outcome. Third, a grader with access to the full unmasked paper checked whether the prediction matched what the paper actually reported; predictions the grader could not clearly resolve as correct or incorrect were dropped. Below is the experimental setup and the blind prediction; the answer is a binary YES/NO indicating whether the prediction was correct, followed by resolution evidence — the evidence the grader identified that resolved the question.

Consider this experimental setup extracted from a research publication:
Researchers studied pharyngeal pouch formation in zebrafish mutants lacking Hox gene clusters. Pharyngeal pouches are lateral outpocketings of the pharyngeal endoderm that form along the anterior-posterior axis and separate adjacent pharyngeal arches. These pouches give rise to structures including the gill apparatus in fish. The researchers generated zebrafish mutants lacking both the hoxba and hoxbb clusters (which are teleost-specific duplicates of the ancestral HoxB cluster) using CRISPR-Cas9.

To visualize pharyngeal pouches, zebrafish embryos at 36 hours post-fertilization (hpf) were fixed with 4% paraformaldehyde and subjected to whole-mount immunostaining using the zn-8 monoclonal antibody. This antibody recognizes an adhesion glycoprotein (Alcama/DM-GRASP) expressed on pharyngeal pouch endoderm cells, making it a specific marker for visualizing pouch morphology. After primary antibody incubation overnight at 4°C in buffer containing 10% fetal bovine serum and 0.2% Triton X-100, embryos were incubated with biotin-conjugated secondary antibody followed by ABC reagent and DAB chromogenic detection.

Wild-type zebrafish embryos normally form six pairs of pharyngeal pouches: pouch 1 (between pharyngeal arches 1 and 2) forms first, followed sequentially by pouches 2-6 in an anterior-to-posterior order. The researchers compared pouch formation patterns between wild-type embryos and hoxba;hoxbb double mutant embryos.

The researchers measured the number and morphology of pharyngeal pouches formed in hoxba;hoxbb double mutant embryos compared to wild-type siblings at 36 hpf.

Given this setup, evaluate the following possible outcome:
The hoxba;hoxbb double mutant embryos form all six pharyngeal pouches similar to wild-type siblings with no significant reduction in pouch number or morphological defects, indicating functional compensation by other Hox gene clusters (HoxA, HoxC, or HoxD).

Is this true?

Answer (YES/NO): NO